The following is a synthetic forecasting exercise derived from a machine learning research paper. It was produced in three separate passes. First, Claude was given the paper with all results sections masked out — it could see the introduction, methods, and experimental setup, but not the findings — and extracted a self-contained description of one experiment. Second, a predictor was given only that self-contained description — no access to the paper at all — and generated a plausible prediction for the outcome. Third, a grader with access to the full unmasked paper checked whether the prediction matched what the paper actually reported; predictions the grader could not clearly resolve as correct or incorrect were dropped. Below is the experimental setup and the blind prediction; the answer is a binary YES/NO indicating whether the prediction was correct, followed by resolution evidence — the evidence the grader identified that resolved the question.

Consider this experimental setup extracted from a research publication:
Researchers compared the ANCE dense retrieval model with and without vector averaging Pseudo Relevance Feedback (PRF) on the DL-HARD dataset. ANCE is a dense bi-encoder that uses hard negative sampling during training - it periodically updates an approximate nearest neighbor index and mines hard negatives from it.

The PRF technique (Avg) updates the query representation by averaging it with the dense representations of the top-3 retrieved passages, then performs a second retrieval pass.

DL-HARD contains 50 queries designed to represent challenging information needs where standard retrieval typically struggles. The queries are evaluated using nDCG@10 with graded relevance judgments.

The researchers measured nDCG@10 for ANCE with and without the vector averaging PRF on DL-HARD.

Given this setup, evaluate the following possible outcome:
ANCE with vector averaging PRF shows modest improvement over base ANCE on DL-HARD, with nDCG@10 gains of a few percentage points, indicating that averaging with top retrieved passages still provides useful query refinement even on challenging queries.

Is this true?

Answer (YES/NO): NO